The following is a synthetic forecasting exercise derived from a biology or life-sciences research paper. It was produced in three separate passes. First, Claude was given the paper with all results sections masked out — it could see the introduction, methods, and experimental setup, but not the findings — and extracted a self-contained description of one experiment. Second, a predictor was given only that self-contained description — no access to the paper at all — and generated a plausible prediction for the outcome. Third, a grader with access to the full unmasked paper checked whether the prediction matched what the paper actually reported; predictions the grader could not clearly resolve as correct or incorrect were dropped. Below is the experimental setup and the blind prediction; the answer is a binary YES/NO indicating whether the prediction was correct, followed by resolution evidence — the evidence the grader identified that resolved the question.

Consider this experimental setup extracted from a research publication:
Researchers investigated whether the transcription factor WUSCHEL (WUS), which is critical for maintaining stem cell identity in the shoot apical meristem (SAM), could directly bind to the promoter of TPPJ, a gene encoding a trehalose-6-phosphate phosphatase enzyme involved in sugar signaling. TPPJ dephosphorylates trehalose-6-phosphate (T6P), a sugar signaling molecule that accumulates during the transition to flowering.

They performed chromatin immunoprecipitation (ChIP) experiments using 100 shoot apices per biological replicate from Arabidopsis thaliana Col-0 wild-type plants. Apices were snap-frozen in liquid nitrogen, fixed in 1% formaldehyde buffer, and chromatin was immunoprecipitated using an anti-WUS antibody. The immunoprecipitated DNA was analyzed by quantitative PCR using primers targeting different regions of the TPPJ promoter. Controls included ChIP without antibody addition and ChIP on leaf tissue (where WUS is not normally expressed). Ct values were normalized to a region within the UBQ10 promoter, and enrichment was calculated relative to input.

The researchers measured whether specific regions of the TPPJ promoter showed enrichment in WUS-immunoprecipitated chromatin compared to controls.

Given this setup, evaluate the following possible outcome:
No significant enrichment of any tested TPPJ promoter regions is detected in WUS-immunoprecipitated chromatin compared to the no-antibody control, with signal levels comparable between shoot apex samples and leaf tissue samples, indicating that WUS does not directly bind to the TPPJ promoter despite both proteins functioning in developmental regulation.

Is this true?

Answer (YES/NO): NO